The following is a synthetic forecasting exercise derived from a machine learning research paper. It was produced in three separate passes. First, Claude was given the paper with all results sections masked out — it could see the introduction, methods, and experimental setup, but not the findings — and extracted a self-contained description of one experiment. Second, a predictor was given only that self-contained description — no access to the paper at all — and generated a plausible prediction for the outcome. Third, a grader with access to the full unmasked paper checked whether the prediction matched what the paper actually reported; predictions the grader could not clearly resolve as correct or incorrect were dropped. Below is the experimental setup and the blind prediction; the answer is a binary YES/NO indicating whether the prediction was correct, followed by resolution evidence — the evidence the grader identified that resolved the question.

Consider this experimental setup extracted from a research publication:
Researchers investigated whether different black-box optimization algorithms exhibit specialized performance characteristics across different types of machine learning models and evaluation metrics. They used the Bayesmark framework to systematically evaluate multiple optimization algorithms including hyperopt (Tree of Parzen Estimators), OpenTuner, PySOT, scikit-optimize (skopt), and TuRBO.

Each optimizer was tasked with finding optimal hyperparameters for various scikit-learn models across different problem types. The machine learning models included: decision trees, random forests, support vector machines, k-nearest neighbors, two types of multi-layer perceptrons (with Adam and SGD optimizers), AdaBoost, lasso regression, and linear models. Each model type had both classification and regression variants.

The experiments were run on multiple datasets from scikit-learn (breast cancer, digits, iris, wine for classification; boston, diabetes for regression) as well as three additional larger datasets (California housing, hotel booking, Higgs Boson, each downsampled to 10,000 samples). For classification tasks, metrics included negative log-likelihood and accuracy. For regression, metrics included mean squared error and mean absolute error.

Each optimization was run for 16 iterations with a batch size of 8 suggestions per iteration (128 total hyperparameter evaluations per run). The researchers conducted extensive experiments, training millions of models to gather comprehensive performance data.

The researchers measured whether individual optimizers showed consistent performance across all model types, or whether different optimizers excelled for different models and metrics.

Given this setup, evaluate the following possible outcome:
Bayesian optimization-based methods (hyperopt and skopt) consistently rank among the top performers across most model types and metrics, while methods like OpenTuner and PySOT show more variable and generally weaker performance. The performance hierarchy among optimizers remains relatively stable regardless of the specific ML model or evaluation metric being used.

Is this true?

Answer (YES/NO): NO